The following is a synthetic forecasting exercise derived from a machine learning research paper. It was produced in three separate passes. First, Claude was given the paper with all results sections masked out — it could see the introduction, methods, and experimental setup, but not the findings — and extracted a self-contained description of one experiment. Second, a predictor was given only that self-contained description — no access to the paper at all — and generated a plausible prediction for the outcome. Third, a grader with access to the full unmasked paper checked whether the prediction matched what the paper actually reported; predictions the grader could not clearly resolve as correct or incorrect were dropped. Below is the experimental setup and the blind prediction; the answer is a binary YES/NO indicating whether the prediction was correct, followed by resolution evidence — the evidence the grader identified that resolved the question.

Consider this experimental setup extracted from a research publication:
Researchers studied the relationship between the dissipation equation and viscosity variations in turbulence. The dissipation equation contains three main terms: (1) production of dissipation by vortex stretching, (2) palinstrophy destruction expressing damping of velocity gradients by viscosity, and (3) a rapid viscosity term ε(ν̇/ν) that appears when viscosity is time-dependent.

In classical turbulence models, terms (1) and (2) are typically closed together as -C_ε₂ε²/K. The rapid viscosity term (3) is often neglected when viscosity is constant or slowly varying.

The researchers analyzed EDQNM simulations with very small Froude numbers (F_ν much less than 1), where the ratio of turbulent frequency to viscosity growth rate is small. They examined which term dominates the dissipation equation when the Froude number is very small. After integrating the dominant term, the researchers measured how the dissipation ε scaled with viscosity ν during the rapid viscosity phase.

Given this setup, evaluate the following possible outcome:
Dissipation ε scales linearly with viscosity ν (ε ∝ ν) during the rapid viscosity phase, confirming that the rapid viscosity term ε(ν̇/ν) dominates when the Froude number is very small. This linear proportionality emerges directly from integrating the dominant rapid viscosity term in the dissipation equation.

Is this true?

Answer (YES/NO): YES